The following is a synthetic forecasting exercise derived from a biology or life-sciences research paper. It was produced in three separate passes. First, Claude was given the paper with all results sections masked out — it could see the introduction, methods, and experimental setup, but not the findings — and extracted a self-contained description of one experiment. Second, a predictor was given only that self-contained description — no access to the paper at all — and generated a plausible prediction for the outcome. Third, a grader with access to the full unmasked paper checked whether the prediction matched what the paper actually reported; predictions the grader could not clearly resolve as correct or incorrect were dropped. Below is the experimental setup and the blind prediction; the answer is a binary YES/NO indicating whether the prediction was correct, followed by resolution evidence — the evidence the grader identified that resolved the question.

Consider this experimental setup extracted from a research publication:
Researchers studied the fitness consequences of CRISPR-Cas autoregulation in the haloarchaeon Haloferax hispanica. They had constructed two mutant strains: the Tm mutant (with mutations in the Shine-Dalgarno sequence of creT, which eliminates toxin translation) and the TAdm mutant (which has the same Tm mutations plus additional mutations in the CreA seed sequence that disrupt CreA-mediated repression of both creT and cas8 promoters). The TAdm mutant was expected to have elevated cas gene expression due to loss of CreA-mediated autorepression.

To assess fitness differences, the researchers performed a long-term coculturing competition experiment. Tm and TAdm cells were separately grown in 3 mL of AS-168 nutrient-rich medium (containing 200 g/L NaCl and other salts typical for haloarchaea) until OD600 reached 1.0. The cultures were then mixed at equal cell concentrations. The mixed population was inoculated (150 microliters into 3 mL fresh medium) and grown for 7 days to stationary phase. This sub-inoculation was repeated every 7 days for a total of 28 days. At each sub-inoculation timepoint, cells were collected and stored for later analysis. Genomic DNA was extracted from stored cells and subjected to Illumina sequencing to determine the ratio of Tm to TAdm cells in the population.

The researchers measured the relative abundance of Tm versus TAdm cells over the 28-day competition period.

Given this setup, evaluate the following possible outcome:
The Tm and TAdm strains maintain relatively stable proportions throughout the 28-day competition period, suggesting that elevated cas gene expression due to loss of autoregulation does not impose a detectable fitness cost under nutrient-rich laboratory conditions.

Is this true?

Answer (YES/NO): NO